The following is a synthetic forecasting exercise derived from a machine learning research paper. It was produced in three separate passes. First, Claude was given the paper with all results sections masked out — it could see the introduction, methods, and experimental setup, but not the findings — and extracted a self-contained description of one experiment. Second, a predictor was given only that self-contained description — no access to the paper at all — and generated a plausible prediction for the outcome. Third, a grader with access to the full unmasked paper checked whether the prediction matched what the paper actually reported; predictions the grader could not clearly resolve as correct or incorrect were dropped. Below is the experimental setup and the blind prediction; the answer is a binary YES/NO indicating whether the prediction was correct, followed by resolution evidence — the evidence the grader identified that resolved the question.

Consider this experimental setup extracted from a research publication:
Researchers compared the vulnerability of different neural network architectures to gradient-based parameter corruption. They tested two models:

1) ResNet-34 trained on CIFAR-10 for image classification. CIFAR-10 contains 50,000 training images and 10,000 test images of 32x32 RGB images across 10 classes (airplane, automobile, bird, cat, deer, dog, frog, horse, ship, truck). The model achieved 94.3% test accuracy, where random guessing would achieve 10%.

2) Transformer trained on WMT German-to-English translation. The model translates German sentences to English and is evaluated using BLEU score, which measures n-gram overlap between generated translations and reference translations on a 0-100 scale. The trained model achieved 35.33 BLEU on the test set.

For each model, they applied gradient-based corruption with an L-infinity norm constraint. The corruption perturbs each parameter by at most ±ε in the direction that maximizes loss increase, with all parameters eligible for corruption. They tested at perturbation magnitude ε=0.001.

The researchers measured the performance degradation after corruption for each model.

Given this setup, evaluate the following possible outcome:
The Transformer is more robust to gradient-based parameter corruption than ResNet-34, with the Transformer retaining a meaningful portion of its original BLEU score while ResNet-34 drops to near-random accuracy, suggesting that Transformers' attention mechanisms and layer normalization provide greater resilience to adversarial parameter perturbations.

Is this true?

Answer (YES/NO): NO